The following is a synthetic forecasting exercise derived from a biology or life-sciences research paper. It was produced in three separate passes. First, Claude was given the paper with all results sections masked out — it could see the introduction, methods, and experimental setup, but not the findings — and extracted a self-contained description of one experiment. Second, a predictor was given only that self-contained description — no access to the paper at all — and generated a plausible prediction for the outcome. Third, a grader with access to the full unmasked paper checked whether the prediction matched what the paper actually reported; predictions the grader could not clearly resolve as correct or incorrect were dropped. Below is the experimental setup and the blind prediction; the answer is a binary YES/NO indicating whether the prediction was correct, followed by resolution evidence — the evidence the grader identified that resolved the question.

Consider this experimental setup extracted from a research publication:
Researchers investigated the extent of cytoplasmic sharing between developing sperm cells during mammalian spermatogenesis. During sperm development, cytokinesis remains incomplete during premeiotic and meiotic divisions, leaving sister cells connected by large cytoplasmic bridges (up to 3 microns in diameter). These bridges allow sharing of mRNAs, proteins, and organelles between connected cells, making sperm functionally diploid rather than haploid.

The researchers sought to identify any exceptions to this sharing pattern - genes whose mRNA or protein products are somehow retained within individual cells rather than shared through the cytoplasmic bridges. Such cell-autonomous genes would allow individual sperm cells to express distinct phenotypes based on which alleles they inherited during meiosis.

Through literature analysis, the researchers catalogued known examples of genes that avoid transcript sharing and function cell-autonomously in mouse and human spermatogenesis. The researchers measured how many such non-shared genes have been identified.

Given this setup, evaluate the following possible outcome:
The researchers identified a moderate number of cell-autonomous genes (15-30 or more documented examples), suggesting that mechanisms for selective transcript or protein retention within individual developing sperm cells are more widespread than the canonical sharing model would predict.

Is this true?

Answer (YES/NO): NO